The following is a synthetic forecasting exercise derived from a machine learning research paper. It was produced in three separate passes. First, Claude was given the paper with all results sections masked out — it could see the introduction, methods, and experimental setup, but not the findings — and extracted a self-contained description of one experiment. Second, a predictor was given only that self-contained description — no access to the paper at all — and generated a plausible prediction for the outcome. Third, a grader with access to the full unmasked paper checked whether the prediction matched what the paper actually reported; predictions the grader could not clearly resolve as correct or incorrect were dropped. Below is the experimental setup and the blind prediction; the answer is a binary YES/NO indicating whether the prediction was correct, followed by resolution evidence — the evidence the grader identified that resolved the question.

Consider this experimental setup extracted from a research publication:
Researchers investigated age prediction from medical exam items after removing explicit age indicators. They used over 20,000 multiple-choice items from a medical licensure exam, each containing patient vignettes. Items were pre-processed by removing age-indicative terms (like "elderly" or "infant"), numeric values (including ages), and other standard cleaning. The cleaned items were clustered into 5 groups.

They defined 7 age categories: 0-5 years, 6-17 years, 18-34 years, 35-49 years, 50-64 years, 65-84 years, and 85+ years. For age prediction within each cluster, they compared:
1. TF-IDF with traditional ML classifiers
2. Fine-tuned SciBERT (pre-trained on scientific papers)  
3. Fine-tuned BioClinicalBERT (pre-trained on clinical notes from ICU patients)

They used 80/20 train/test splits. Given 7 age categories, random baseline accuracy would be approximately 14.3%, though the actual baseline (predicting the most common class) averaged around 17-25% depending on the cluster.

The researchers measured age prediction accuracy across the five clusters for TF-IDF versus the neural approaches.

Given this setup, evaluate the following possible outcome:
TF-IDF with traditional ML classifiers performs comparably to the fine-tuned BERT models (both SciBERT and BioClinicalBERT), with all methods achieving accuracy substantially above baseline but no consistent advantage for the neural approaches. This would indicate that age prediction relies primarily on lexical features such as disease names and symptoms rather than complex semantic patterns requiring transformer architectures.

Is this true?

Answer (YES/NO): NO